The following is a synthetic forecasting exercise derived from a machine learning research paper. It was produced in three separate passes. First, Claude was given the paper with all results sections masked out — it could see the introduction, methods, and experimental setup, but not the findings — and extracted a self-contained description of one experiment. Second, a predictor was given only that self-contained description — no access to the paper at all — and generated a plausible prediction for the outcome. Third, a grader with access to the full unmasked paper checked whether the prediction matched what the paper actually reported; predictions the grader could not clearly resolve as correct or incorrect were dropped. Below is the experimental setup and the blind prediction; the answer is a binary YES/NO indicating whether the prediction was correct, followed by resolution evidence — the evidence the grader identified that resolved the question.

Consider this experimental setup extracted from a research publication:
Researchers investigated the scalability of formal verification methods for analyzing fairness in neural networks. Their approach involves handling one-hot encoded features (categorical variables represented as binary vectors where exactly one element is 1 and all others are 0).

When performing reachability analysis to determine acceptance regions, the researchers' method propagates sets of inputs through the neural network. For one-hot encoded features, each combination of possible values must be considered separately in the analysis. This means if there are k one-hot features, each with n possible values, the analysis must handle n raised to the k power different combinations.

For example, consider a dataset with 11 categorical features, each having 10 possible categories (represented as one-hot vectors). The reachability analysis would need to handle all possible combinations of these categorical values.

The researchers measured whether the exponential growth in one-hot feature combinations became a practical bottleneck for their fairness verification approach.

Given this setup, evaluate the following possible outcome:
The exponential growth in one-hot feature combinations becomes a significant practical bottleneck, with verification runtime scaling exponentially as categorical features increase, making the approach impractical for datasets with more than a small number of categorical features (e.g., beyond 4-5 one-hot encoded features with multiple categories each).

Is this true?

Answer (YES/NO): YES